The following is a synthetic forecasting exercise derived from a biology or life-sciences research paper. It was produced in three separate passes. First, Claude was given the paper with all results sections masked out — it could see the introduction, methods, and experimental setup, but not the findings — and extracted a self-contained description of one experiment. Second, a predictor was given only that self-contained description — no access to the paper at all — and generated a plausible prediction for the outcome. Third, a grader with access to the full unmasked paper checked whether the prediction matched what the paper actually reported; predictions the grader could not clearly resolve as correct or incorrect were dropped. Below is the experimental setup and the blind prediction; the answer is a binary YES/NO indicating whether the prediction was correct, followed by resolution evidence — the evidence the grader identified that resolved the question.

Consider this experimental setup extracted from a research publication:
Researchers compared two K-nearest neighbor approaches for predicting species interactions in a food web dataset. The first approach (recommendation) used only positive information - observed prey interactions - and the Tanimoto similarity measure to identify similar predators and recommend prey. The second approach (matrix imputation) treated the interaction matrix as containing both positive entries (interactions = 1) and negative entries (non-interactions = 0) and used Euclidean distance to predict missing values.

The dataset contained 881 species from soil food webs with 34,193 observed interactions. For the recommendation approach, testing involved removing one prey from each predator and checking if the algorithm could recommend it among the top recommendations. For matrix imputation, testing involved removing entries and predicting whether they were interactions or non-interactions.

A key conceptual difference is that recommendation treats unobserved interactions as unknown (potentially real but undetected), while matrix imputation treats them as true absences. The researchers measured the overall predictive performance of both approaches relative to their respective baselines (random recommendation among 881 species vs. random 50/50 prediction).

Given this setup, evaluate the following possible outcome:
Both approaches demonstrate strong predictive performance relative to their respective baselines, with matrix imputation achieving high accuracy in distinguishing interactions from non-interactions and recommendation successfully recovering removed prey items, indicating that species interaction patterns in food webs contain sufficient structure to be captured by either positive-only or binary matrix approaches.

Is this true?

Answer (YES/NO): NO